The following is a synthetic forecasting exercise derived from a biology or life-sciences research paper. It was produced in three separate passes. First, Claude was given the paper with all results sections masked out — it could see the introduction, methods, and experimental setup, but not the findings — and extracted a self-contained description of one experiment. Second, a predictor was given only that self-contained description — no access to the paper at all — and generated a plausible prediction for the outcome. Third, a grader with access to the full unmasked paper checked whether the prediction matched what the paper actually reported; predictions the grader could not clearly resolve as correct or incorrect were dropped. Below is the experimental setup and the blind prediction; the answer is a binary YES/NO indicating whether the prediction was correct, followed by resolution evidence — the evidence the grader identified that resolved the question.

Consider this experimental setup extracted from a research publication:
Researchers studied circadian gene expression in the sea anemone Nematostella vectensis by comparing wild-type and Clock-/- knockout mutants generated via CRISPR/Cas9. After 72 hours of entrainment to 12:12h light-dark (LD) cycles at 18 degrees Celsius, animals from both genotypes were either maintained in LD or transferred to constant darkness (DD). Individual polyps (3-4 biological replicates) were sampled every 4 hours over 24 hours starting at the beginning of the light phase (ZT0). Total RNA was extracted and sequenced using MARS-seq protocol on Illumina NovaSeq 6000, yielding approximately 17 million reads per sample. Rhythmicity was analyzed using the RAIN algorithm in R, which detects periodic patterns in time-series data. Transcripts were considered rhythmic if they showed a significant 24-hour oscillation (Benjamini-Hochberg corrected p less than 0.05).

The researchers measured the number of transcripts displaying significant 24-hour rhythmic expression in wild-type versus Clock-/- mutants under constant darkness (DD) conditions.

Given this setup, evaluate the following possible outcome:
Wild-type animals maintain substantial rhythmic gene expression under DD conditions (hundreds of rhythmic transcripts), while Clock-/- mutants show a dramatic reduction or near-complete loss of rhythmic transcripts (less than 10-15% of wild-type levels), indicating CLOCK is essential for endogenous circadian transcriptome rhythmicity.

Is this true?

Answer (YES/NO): NO